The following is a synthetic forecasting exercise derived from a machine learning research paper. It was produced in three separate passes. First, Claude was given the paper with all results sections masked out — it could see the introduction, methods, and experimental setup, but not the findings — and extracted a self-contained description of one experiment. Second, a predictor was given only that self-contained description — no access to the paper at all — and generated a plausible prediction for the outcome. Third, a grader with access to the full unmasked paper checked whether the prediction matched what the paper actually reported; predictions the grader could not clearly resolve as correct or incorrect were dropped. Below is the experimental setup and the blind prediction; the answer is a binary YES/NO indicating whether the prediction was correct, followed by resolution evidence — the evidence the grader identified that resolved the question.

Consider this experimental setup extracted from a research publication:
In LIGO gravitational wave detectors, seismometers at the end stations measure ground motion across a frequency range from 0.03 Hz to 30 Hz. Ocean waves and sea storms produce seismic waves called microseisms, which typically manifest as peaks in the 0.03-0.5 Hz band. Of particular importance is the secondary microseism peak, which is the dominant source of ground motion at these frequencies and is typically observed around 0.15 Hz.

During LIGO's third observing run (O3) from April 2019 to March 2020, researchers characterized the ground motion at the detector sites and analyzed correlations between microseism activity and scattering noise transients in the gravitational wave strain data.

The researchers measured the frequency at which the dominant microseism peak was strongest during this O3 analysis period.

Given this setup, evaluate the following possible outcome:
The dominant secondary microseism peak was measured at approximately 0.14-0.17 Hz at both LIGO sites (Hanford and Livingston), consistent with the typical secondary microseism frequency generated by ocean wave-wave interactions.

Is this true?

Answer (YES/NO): NO